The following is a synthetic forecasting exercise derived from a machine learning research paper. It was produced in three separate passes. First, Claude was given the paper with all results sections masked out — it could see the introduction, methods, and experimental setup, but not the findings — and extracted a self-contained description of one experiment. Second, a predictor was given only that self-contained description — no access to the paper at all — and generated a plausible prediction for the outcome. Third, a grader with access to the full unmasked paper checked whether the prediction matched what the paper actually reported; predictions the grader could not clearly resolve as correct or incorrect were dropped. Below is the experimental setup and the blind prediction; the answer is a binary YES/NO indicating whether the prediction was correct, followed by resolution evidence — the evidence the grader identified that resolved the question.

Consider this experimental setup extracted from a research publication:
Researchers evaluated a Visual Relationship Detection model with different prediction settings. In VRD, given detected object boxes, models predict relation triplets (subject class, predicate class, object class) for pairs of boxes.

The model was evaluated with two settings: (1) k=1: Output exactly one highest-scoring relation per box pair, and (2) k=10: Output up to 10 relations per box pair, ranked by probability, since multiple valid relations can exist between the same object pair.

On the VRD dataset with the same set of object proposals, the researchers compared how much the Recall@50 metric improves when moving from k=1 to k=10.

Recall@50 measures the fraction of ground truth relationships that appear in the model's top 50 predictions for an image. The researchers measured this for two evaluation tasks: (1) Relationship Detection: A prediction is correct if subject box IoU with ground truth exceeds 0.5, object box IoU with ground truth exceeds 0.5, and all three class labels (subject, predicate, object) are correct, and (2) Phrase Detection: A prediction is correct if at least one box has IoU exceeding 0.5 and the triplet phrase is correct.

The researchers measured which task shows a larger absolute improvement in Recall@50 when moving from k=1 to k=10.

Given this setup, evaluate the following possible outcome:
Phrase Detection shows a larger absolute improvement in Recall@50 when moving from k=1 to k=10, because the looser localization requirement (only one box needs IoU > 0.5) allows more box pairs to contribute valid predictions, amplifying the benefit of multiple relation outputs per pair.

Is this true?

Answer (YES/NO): YES